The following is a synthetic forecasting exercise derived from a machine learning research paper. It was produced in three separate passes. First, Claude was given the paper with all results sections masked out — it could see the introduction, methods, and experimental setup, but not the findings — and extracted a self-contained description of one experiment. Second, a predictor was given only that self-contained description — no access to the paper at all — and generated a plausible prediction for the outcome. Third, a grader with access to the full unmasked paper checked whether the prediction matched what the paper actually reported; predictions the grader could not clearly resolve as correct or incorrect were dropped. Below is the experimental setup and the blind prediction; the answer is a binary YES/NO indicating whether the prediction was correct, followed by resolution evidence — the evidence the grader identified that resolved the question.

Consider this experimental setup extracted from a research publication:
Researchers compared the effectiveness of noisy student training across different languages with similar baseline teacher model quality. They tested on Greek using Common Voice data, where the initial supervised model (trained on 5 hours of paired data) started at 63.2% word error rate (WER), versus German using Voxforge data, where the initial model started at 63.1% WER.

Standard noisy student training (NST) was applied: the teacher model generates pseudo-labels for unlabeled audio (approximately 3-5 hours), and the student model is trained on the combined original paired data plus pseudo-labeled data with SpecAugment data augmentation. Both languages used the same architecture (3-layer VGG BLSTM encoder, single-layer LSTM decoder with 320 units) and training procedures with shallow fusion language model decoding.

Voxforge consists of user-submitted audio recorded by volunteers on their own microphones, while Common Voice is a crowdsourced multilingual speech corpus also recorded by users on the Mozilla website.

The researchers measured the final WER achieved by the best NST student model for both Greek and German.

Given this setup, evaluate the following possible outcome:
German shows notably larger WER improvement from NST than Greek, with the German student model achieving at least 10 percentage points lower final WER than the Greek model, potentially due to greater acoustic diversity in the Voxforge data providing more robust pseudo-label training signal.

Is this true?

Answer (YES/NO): NO